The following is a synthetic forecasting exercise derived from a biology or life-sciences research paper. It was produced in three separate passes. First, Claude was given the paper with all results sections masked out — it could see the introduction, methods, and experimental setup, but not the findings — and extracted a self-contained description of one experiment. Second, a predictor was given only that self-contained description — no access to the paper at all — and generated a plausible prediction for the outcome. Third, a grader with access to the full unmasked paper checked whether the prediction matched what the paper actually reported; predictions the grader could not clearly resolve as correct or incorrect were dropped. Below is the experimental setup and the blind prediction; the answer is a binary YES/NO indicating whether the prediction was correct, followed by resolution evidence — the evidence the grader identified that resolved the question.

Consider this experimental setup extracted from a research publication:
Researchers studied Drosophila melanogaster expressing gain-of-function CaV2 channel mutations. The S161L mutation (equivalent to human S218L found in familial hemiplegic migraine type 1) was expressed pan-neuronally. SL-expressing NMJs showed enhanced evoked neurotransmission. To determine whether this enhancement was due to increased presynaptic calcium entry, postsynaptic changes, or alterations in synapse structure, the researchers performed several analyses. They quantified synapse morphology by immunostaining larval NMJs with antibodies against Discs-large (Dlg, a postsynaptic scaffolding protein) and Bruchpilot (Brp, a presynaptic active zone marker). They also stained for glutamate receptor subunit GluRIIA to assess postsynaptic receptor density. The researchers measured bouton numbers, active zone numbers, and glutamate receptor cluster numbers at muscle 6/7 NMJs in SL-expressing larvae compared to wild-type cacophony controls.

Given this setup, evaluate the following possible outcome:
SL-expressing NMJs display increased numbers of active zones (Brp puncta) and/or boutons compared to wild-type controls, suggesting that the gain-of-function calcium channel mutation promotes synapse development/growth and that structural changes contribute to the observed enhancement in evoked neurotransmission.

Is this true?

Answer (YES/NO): NO